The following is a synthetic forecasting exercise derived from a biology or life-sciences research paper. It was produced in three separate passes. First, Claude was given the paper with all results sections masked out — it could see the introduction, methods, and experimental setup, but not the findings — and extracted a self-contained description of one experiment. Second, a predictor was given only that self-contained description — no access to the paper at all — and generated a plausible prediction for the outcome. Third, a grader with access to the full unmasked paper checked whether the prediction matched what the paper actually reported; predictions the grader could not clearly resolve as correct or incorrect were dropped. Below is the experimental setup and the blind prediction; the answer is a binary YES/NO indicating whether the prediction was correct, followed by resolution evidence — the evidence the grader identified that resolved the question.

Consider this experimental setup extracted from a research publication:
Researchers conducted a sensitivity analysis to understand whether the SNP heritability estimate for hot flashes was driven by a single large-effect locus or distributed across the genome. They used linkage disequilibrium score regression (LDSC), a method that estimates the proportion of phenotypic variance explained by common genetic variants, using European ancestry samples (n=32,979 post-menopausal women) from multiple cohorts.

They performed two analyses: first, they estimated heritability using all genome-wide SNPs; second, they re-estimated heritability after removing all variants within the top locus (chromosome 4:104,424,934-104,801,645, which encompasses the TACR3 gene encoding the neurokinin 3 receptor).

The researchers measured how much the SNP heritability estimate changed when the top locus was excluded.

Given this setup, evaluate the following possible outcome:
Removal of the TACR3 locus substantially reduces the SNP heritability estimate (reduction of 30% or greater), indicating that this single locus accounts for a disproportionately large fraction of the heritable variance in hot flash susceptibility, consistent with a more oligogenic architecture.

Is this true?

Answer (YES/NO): NO